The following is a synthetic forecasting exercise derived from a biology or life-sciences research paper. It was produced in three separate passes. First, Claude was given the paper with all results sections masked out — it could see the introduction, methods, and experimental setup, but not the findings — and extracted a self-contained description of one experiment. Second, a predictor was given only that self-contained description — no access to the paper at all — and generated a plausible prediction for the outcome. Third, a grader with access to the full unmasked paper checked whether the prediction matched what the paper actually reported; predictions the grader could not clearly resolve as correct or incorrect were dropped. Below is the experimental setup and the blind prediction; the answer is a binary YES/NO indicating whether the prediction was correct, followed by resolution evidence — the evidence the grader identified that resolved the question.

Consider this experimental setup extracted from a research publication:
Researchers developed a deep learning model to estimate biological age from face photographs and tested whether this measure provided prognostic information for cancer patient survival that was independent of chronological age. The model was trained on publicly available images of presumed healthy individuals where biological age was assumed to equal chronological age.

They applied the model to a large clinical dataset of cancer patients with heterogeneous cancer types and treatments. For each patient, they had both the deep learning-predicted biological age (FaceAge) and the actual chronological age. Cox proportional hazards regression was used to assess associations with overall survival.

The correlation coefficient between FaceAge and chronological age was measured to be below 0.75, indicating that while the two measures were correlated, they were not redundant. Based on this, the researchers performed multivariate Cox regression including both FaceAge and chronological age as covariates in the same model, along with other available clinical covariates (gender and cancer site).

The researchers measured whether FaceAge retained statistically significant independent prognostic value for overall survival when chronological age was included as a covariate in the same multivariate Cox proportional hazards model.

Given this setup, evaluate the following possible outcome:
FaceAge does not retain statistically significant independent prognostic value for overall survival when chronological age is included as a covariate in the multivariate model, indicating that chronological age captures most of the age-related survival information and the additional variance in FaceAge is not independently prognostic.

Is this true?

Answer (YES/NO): NO